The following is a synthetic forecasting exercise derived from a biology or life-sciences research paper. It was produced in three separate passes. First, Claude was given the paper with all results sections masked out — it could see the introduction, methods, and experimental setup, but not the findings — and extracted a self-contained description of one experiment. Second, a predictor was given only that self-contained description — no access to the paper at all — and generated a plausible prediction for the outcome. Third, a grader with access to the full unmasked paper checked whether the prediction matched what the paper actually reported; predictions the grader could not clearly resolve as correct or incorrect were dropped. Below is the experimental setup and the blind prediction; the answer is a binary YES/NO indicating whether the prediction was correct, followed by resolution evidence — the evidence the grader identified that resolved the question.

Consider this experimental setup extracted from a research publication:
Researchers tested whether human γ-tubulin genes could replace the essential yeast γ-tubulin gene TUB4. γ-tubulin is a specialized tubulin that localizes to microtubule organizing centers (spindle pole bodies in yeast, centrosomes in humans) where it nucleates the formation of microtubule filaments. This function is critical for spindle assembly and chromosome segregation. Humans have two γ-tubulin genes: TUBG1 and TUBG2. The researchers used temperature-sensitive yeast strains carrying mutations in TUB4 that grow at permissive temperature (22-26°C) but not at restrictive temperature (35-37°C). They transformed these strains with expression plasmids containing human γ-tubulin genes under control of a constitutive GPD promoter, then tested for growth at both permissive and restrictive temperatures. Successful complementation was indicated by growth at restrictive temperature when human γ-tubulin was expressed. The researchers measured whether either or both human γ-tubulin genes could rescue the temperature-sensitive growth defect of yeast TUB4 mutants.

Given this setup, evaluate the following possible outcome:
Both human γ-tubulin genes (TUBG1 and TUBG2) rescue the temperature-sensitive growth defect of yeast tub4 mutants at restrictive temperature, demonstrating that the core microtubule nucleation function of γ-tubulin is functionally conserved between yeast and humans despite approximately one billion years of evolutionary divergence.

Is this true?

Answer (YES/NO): NO